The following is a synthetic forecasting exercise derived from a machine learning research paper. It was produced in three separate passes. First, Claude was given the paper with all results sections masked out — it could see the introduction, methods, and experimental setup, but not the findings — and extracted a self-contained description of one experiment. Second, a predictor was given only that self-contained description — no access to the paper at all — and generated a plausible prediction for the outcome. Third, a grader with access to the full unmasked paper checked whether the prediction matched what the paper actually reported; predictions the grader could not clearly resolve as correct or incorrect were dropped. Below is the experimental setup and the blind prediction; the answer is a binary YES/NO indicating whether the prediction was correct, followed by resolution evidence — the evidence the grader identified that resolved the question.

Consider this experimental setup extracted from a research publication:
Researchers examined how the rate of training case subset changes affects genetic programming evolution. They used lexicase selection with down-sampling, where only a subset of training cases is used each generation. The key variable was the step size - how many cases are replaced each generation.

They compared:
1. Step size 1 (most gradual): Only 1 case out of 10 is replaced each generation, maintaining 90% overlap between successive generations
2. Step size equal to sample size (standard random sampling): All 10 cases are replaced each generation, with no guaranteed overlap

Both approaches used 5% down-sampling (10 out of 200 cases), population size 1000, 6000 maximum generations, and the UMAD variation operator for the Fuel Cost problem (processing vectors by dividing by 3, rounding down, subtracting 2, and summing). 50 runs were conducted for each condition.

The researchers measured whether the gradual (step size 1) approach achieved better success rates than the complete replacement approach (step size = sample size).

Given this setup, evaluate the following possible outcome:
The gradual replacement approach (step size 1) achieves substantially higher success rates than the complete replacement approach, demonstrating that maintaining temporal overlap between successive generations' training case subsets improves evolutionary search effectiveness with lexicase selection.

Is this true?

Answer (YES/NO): NO